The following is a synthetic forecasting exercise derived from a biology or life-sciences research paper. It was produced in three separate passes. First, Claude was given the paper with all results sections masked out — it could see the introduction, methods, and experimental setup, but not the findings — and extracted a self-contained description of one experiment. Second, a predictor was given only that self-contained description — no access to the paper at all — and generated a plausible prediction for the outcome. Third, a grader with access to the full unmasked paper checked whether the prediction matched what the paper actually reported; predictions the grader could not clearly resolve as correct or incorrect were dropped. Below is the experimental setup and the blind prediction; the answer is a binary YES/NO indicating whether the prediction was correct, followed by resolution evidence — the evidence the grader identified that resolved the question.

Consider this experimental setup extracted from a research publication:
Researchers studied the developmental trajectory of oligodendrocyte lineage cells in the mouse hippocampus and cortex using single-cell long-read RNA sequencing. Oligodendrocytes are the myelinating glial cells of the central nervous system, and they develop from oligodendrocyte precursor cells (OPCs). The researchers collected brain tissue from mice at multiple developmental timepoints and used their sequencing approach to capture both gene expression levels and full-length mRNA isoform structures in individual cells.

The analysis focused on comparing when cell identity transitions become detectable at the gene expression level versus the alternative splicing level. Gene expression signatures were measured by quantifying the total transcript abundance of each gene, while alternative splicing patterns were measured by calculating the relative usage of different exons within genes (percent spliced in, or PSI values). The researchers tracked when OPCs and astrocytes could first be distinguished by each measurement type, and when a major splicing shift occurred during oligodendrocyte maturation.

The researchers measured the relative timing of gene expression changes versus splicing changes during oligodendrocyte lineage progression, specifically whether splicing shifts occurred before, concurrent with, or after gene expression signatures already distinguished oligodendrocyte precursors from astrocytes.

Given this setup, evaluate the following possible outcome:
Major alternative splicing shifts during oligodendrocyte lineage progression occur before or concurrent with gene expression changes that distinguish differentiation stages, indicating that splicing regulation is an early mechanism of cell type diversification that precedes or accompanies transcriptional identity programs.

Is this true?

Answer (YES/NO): NO